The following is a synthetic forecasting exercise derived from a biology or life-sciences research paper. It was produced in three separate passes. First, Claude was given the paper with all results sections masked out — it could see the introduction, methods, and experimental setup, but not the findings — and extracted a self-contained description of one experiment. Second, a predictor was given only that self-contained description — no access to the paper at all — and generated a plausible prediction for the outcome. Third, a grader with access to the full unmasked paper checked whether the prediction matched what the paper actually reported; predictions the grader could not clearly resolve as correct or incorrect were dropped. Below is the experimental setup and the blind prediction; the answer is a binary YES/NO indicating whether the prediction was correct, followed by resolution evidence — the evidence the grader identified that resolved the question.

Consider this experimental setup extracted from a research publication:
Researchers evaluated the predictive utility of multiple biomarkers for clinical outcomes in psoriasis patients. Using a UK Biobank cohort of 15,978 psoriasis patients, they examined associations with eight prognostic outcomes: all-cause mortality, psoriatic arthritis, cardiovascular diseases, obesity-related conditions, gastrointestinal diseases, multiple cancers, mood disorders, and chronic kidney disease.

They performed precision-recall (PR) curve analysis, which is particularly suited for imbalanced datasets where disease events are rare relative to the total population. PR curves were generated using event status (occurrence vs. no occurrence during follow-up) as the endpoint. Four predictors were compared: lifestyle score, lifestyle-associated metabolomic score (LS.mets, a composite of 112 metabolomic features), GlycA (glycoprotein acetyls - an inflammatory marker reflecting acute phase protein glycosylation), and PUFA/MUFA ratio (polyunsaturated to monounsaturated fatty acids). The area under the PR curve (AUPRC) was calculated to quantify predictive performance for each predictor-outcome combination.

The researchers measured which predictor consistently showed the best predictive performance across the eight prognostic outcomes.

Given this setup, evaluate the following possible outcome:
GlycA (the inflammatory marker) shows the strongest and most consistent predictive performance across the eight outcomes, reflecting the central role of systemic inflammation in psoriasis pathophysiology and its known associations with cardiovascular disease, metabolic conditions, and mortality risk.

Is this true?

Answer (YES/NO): YES